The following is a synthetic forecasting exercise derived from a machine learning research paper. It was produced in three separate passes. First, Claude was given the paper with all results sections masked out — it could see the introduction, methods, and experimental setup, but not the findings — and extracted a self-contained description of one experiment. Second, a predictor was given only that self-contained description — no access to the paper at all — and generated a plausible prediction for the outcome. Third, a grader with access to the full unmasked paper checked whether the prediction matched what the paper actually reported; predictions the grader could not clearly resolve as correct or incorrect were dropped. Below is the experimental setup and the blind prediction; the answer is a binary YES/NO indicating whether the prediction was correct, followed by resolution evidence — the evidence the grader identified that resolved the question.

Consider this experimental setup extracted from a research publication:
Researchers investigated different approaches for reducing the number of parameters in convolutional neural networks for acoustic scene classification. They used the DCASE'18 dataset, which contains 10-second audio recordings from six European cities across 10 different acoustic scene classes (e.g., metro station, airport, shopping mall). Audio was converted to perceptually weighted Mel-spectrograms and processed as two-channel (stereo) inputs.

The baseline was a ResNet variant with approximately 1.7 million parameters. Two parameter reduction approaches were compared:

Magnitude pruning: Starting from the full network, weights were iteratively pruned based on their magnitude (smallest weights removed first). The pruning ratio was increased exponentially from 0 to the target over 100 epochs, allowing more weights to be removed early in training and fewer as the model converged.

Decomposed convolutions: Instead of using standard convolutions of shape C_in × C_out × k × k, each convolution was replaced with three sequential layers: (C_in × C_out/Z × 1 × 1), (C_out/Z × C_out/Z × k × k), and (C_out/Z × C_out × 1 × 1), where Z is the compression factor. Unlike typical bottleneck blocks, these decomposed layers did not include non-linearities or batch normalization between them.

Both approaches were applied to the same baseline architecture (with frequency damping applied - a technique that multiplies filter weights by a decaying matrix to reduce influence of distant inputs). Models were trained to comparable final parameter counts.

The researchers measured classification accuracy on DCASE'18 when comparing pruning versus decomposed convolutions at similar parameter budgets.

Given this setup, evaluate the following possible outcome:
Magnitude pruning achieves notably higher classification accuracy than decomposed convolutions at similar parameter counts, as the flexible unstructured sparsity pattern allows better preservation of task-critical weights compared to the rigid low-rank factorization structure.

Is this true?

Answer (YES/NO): YES